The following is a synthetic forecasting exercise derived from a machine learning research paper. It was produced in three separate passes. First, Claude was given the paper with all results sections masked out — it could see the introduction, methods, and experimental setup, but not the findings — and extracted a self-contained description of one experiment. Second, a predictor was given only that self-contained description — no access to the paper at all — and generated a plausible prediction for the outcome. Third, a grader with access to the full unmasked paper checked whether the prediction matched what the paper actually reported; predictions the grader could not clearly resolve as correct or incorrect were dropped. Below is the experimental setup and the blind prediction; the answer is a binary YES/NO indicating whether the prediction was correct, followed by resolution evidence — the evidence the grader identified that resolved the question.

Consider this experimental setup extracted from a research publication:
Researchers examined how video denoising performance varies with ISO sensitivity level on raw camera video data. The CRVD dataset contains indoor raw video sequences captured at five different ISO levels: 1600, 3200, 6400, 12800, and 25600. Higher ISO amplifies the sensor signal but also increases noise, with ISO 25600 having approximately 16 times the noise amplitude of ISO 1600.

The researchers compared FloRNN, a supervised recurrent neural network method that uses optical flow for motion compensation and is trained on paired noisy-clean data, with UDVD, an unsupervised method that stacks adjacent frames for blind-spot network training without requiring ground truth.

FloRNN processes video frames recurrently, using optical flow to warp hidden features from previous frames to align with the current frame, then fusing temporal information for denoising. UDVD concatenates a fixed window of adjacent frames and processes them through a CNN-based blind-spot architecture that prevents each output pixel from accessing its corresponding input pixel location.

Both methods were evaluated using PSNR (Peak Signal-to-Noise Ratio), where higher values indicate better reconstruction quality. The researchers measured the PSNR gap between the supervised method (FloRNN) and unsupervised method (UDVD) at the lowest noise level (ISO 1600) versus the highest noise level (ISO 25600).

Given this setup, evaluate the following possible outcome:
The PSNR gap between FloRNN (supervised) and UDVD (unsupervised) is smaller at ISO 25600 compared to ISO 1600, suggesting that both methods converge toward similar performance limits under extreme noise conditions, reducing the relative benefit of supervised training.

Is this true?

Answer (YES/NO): YES